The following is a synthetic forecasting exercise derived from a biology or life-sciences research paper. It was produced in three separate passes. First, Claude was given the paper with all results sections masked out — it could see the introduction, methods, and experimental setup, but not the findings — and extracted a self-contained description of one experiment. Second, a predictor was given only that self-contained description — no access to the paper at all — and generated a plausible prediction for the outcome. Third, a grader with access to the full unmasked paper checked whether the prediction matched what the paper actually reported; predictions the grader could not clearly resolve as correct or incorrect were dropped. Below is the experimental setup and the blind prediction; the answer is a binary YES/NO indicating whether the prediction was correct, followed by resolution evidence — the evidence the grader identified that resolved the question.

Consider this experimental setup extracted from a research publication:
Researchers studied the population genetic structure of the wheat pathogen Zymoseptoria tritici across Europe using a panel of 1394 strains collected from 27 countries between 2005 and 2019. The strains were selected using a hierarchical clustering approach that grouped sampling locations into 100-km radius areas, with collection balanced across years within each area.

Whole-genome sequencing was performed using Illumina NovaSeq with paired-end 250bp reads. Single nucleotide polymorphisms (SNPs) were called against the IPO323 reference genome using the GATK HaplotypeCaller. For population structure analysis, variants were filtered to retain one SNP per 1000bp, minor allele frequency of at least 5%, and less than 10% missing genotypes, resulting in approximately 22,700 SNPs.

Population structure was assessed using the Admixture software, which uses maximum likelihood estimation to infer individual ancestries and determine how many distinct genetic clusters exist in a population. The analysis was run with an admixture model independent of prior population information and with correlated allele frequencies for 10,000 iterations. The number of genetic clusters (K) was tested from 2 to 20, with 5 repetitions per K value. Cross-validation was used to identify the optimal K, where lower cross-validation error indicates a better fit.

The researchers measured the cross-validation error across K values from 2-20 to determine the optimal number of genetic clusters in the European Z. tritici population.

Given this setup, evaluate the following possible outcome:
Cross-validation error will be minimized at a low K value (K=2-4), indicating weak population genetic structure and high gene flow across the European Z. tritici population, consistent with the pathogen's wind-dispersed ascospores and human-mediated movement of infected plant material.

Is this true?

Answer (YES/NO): NO